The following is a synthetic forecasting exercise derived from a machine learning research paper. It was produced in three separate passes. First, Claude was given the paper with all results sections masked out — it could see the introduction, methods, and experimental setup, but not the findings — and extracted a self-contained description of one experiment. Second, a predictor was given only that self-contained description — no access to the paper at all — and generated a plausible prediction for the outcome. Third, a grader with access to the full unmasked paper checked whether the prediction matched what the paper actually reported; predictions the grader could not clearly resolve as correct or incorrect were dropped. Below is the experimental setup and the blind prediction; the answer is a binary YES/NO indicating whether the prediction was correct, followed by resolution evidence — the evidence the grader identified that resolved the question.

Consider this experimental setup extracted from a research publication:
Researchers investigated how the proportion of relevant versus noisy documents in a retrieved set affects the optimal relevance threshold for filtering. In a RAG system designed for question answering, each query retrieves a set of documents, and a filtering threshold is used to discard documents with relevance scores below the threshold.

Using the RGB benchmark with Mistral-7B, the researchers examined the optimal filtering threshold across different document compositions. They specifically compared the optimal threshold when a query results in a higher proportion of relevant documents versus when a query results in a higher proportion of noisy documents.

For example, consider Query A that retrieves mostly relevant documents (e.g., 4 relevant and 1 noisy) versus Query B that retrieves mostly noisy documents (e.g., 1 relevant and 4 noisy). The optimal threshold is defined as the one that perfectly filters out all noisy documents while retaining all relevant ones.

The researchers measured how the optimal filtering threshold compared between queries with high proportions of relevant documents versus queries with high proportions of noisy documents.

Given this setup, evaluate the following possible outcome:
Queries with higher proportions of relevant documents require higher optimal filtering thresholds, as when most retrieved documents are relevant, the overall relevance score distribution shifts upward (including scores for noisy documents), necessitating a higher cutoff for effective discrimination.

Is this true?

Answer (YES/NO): YES